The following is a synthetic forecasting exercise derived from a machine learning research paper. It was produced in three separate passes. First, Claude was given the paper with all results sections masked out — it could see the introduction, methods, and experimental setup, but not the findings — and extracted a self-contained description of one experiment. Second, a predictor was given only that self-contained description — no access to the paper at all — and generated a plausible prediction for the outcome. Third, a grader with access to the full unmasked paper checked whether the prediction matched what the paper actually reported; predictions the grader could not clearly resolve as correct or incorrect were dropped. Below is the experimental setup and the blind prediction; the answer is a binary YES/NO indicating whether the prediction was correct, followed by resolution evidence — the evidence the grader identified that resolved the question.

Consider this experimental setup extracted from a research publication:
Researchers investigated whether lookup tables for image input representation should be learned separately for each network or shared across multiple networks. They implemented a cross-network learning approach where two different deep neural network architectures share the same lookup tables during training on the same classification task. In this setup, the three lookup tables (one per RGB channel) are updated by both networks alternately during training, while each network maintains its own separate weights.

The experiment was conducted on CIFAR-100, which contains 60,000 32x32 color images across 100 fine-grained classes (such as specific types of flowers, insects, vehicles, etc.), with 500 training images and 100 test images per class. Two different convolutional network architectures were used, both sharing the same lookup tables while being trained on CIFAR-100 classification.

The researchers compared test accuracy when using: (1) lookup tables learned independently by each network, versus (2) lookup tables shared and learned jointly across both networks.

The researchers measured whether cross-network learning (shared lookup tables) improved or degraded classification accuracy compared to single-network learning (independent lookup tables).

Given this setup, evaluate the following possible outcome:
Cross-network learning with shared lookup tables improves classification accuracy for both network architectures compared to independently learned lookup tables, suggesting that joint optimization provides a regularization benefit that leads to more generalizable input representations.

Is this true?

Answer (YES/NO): NO